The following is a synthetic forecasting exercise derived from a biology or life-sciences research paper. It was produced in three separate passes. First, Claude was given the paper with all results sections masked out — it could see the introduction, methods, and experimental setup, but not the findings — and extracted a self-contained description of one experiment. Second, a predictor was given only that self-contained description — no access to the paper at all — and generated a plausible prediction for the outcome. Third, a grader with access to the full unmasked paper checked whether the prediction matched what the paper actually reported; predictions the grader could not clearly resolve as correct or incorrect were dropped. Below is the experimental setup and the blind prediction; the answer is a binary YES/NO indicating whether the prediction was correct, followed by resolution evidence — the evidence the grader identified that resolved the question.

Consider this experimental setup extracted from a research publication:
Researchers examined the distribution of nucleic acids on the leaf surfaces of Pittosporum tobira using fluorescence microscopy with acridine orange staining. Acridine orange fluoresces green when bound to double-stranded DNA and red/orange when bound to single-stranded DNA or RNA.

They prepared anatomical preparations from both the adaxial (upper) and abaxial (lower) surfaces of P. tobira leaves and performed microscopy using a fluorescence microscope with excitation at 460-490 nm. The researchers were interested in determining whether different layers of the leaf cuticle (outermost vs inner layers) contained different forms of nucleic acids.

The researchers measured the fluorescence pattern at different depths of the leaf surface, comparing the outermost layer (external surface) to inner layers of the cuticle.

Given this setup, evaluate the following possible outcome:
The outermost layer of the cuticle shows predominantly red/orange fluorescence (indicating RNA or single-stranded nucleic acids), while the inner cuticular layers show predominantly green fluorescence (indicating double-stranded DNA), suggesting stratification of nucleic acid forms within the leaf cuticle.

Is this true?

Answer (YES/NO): YES